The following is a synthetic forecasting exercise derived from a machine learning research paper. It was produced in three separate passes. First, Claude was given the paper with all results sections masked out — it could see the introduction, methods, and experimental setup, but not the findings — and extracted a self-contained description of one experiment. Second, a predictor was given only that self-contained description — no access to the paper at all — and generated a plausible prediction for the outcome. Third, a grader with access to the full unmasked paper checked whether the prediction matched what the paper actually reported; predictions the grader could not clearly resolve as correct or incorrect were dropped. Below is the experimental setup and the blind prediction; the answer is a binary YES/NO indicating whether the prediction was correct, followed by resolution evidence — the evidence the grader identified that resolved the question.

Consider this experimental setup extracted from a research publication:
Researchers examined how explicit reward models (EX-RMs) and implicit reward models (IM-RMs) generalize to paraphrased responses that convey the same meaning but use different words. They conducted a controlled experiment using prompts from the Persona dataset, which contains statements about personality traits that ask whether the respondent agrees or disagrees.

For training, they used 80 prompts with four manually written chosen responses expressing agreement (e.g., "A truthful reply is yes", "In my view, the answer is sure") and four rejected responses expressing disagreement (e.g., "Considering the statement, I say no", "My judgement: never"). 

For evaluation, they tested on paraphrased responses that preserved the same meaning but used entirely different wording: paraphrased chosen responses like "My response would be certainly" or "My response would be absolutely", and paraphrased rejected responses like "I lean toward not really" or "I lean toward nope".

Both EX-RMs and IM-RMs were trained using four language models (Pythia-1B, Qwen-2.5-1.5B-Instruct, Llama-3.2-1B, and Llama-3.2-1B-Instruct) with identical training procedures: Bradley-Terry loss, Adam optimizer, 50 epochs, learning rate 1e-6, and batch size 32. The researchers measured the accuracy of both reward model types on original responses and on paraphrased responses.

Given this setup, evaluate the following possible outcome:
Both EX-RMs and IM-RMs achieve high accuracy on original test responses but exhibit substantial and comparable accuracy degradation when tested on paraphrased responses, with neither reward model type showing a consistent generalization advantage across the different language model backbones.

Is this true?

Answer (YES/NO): NO